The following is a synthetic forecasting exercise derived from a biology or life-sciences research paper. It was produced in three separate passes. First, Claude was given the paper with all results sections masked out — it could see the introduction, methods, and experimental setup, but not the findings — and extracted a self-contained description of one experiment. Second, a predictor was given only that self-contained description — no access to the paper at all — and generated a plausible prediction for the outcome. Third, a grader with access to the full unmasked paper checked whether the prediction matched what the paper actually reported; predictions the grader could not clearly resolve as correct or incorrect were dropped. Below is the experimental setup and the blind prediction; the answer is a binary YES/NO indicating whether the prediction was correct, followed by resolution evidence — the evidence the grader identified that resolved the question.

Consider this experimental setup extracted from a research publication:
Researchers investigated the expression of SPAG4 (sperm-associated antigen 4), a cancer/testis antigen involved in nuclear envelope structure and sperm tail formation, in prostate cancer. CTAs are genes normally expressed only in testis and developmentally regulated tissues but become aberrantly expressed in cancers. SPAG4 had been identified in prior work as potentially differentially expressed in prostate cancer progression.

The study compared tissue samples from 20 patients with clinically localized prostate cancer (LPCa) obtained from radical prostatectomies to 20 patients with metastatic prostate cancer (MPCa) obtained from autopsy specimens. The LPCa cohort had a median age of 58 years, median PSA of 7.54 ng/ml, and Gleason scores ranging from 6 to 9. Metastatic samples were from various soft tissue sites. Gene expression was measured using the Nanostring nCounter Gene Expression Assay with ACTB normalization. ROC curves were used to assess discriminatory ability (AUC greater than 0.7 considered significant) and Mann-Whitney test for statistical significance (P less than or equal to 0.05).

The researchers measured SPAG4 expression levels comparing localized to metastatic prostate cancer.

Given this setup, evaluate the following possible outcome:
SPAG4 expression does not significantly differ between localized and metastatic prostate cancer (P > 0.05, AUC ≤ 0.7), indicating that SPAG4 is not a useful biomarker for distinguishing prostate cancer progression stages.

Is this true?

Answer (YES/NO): NO